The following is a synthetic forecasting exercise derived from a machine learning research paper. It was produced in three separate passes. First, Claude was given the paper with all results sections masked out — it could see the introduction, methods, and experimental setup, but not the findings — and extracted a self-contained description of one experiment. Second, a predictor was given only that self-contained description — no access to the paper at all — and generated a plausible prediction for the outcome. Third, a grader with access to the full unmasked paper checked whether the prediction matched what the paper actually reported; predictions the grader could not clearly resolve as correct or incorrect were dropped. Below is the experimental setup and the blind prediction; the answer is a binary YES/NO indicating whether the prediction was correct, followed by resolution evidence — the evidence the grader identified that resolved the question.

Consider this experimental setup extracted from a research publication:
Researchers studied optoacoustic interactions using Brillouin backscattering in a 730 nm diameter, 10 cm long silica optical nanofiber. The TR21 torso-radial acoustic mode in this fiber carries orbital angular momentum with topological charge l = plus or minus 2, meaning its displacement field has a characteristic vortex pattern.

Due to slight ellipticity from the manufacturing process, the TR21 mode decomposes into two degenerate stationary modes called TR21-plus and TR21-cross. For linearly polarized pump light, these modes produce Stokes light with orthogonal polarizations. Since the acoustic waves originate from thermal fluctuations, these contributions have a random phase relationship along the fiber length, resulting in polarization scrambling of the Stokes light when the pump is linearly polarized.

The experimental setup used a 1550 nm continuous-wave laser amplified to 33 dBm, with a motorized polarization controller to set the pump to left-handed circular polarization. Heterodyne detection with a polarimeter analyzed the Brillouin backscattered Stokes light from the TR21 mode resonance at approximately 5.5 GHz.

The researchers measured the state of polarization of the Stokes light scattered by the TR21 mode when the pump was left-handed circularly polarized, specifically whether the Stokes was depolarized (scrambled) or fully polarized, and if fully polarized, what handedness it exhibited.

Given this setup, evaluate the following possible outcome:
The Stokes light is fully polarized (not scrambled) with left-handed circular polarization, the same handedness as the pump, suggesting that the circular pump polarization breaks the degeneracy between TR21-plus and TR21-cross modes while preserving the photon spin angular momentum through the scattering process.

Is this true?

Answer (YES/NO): NO